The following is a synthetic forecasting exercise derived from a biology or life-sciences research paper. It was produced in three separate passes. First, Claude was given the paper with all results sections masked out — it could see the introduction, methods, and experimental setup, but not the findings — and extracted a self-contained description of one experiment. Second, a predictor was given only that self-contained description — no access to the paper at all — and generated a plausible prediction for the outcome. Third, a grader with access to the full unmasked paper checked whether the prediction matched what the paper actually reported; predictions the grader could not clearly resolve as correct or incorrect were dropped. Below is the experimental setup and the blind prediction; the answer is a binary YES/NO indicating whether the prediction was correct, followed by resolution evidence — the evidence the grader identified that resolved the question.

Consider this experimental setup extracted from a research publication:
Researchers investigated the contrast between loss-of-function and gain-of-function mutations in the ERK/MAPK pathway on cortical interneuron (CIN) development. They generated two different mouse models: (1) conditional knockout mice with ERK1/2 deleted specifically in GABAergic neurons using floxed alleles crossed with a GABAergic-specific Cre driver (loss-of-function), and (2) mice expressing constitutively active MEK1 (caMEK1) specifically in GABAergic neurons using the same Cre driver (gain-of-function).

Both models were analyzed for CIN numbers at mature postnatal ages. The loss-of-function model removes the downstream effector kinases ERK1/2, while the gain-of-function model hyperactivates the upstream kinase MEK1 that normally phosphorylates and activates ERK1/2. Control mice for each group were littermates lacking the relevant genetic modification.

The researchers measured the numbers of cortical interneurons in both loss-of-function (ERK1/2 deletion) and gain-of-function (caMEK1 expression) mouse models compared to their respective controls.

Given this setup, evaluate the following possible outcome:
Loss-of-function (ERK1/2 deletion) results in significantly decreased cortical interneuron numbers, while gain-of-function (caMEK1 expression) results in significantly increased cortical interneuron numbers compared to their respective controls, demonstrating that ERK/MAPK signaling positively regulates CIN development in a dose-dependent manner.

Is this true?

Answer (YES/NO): NO